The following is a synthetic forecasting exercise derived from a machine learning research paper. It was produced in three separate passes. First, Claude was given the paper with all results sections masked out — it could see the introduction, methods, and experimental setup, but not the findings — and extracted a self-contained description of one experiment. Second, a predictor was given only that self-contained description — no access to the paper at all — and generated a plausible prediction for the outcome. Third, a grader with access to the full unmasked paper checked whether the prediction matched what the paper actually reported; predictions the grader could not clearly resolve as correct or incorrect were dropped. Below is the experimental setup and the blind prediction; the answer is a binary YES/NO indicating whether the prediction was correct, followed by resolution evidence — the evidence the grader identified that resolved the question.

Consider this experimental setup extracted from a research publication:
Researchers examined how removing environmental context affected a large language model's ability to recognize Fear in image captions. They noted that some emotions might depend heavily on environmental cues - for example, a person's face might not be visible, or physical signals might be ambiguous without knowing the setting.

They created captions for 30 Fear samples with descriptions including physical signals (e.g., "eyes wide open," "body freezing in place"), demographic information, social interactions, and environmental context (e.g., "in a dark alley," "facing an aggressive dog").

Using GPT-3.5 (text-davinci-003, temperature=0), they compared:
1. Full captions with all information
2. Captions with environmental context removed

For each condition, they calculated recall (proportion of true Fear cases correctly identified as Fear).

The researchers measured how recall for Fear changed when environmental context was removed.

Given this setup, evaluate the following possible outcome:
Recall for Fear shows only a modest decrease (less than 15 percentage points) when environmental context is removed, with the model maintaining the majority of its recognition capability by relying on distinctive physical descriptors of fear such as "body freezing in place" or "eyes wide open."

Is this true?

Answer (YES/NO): NO